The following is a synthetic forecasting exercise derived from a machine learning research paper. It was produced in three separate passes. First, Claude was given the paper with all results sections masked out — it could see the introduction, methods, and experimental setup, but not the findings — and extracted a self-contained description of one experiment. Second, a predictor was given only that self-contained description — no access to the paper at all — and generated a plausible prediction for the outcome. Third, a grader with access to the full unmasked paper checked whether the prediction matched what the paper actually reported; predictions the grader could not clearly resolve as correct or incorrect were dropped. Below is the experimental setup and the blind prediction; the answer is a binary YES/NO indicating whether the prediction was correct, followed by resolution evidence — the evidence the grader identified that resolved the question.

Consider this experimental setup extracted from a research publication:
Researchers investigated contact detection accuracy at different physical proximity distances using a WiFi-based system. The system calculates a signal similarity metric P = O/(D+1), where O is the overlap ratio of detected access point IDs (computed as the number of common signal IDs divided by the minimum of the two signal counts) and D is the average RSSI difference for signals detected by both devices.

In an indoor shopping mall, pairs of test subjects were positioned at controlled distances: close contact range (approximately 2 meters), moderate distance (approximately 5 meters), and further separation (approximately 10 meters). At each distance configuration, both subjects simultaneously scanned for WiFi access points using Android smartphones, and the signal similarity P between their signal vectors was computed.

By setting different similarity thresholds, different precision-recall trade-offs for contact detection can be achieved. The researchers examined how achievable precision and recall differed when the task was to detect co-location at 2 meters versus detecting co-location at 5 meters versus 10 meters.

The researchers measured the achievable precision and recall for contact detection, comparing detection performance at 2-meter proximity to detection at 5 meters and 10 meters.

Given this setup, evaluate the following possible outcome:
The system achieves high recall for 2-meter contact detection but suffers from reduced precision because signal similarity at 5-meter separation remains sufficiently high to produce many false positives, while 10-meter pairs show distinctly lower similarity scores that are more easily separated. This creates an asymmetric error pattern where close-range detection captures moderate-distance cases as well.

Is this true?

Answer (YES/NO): NO